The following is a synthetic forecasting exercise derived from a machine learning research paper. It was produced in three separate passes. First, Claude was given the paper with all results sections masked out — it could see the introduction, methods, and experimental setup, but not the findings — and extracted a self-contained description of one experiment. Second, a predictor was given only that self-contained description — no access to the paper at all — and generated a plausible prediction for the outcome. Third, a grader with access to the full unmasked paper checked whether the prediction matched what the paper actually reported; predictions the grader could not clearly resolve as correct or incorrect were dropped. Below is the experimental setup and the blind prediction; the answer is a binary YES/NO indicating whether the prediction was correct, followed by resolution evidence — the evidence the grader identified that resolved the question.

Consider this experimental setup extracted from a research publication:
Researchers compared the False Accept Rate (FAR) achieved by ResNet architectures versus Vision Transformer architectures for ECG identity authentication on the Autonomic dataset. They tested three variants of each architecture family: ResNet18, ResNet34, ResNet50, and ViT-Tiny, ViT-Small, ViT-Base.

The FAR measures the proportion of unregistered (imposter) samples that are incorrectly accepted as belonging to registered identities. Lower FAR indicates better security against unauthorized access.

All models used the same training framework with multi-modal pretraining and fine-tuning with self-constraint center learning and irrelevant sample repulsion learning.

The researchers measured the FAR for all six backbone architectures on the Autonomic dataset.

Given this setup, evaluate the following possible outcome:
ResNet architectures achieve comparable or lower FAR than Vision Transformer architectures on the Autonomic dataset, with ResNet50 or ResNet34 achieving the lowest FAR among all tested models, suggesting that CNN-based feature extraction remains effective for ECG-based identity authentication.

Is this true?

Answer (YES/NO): NO